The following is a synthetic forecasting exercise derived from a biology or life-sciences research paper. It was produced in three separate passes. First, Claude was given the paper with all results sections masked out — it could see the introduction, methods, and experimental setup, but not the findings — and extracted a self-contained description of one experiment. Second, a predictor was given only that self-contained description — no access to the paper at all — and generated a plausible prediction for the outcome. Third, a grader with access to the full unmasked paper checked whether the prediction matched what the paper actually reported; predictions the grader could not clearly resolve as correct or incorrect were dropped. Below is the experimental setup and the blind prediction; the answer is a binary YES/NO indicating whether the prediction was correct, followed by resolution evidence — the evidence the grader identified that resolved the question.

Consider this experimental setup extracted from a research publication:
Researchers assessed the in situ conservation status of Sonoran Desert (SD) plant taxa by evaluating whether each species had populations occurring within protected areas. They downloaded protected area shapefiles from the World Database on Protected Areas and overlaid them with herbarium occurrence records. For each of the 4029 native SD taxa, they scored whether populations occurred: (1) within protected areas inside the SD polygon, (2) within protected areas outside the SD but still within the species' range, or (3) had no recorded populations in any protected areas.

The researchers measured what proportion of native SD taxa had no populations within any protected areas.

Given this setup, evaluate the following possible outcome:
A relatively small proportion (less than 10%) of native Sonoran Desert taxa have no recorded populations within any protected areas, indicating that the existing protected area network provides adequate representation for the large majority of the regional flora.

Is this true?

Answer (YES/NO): YES